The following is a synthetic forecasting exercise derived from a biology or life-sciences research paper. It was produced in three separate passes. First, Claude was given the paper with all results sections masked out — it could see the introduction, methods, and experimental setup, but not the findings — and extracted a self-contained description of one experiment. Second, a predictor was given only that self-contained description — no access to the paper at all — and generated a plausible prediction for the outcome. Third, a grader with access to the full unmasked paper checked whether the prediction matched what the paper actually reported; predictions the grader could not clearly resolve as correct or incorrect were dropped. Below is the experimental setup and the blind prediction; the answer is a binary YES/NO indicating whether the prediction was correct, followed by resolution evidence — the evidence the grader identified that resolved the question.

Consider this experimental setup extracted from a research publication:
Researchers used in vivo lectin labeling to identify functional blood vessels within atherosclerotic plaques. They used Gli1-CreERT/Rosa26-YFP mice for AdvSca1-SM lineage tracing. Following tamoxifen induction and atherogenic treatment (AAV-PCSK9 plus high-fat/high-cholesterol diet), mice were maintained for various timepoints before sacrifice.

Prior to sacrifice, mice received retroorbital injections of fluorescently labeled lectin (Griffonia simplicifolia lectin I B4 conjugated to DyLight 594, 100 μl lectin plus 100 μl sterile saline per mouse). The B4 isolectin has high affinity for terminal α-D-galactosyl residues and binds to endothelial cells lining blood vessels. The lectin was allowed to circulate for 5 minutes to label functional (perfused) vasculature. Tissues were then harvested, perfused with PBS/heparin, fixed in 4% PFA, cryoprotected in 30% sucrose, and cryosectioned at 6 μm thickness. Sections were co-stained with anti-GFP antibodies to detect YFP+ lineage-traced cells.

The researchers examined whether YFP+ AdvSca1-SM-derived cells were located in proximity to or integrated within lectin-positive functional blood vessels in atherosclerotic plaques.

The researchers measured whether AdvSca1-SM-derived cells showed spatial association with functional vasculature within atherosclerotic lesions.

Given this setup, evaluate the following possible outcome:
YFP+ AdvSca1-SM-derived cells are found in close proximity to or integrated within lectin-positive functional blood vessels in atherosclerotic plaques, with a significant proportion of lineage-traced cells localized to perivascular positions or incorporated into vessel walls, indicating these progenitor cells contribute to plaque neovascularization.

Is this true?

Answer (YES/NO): YES